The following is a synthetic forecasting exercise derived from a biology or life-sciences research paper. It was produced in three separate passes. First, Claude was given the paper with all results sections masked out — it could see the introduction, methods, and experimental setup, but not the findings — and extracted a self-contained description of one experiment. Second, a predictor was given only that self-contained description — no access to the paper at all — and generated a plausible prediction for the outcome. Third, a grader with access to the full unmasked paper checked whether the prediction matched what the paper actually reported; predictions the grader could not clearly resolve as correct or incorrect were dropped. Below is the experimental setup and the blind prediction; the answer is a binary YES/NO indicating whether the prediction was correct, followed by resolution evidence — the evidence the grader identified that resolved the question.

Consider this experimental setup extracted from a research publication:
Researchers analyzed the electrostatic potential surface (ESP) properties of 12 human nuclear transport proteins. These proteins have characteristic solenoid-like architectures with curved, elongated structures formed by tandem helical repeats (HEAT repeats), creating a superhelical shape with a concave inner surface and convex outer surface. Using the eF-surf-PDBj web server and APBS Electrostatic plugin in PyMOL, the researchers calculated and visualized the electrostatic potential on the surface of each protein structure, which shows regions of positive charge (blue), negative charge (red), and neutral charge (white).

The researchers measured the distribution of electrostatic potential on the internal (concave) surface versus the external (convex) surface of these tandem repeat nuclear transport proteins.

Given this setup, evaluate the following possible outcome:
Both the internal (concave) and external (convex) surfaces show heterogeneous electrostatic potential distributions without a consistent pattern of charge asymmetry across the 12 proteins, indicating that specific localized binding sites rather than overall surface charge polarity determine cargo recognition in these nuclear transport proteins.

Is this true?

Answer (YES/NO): NO